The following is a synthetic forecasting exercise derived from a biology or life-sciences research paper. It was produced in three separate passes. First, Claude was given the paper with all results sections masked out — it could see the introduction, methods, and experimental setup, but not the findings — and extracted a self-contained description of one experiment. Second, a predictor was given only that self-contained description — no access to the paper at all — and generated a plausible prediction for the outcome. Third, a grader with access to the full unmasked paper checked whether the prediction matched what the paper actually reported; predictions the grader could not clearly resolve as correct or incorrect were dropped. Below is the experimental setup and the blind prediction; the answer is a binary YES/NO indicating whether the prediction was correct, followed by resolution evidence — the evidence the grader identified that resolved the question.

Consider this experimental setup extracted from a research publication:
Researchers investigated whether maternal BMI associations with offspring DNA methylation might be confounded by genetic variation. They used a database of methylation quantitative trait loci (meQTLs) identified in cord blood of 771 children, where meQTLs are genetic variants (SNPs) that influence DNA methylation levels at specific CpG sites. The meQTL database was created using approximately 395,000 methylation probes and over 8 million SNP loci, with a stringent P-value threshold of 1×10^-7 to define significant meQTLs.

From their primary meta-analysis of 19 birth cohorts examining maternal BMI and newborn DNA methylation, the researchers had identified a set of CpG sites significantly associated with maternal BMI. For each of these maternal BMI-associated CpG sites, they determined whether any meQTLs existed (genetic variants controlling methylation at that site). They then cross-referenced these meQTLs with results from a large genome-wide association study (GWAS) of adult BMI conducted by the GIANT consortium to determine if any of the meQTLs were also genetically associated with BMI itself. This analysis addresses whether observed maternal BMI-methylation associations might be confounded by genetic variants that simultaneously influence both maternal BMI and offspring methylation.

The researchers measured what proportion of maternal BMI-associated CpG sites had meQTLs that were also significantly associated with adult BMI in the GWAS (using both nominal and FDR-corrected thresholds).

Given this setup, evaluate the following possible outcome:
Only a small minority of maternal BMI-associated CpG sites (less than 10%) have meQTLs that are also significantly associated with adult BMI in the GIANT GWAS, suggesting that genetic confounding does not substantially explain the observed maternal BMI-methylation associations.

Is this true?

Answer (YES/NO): NO